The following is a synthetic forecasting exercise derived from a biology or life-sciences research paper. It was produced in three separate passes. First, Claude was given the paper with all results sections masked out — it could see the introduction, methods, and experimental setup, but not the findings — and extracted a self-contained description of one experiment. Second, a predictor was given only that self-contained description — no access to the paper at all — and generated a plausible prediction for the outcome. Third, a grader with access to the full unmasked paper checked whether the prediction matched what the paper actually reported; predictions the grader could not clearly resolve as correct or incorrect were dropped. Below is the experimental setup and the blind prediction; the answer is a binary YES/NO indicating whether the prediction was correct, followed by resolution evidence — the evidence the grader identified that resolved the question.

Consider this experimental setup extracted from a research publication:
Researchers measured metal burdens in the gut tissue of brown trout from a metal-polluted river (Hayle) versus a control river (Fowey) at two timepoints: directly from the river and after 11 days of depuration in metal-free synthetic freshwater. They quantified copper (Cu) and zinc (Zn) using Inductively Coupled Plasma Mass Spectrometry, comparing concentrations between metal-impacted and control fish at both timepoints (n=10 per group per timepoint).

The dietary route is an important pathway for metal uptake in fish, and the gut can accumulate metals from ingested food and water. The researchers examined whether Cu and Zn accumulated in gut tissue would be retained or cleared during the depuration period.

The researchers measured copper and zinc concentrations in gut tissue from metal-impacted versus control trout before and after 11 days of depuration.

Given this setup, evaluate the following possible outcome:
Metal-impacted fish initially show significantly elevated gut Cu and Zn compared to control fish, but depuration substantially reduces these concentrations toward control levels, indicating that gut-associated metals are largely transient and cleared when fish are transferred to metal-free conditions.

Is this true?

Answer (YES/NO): YES